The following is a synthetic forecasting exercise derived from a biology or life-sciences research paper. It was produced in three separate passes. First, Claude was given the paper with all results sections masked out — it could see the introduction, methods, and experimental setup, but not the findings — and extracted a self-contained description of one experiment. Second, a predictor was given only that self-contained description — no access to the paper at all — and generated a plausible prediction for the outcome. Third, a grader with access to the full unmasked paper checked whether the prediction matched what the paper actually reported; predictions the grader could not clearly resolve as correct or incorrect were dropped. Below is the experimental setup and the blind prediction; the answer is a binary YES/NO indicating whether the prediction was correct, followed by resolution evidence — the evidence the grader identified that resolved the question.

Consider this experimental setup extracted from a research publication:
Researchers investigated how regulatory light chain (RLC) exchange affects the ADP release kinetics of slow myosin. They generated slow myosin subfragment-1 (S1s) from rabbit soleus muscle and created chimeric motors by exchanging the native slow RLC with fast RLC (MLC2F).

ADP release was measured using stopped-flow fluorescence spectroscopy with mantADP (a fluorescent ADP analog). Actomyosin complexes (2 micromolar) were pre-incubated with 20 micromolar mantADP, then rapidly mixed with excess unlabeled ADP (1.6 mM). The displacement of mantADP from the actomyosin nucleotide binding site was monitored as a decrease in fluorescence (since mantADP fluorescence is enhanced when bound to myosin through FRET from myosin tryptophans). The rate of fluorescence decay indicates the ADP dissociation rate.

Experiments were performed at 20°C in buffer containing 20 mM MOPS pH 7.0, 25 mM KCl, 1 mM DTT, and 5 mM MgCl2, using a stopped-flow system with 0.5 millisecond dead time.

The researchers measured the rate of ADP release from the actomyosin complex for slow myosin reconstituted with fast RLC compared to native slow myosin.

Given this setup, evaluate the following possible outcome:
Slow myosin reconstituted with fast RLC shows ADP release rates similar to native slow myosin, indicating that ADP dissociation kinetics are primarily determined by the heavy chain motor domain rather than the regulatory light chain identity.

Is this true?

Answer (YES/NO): YES